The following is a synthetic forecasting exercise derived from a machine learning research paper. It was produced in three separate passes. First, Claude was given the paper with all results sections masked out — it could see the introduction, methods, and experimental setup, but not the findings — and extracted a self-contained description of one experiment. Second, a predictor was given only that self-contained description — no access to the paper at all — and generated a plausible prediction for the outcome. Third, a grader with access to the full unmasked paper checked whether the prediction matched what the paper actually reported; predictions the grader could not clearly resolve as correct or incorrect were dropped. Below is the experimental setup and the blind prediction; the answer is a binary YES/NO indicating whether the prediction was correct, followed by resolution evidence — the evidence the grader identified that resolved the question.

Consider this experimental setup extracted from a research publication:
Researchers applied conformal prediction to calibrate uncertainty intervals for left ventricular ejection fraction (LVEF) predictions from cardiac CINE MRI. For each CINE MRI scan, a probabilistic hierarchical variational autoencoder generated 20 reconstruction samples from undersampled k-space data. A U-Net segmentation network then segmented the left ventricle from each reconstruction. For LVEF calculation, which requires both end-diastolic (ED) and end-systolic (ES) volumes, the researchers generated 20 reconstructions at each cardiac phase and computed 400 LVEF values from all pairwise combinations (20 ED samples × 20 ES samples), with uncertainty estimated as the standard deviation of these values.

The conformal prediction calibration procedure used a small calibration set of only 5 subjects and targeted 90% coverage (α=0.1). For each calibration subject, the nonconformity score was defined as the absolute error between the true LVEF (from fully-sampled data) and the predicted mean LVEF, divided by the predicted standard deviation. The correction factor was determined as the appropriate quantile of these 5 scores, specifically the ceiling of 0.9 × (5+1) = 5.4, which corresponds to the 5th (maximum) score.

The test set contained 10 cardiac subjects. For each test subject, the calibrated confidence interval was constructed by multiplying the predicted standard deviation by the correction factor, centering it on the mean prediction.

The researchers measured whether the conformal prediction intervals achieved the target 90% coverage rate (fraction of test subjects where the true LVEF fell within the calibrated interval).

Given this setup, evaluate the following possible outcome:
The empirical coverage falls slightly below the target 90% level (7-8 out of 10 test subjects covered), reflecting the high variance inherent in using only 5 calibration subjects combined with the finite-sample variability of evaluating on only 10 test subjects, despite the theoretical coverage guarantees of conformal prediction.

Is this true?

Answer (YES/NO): NO